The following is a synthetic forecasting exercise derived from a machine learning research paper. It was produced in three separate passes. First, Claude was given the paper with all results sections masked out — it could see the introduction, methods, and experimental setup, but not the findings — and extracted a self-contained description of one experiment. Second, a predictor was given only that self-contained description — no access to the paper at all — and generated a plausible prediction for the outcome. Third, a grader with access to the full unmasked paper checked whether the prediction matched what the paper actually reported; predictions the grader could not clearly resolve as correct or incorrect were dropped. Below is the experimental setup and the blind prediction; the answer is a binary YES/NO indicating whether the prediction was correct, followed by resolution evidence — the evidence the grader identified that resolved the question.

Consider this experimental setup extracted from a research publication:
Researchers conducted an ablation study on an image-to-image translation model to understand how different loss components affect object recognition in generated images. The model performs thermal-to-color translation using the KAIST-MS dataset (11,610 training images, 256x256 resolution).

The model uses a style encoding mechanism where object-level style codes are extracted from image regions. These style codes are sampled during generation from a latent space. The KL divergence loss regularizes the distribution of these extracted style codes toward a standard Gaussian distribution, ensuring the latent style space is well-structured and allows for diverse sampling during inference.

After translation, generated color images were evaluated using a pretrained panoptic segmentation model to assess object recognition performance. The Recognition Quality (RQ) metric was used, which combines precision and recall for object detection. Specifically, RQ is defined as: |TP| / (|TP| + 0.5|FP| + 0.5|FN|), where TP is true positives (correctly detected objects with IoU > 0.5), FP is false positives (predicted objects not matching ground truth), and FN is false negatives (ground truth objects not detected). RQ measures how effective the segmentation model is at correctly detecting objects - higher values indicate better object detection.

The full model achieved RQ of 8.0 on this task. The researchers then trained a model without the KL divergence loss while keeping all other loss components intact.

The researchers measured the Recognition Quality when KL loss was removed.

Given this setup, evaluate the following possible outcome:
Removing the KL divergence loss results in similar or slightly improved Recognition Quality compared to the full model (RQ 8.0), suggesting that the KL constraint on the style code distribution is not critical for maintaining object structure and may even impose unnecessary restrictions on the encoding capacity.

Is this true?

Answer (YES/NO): NO